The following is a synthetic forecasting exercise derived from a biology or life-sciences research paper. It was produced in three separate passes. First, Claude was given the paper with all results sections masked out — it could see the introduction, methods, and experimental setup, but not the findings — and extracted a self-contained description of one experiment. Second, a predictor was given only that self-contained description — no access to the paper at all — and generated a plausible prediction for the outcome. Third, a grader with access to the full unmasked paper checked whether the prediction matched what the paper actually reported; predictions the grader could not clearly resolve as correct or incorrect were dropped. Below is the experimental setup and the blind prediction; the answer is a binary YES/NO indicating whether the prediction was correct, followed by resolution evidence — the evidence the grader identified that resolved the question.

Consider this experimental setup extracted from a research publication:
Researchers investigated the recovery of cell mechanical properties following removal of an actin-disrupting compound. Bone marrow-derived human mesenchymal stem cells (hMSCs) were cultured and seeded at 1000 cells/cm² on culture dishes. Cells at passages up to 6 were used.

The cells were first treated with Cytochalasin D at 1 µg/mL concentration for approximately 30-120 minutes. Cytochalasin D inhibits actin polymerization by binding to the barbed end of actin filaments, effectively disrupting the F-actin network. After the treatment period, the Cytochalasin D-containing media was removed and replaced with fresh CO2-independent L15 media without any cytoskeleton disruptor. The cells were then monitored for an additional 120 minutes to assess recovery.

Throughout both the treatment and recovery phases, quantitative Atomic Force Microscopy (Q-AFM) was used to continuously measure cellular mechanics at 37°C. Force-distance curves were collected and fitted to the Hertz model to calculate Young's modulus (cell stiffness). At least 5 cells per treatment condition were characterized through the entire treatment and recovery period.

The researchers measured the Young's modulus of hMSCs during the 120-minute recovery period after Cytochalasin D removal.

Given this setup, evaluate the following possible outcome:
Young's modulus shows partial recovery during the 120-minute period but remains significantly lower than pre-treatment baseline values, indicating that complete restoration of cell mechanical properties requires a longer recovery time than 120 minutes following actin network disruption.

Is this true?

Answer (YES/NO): NO